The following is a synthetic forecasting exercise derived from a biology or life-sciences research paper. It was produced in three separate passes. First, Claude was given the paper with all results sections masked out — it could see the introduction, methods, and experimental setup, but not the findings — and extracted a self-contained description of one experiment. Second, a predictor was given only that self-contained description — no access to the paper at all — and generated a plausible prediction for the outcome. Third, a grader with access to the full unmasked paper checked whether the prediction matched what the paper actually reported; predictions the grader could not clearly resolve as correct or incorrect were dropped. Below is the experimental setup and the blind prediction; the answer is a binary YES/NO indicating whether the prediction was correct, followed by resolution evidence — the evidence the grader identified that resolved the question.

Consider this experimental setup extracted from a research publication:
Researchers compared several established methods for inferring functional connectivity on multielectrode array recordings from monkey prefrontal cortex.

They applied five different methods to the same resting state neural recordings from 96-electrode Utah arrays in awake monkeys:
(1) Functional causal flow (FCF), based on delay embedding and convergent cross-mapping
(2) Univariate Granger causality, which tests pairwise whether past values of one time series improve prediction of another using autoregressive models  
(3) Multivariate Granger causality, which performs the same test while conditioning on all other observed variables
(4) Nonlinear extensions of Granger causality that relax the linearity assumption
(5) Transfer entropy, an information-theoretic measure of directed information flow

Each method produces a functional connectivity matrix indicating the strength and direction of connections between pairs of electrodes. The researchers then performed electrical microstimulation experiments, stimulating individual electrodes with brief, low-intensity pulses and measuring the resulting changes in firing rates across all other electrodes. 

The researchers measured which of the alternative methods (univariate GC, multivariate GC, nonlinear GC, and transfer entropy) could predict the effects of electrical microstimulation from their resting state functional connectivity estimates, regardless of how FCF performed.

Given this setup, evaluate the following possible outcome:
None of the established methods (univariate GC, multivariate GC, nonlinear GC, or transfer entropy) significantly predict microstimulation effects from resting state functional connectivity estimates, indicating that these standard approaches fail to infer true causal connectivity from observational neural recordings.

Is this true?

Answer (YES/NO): NO